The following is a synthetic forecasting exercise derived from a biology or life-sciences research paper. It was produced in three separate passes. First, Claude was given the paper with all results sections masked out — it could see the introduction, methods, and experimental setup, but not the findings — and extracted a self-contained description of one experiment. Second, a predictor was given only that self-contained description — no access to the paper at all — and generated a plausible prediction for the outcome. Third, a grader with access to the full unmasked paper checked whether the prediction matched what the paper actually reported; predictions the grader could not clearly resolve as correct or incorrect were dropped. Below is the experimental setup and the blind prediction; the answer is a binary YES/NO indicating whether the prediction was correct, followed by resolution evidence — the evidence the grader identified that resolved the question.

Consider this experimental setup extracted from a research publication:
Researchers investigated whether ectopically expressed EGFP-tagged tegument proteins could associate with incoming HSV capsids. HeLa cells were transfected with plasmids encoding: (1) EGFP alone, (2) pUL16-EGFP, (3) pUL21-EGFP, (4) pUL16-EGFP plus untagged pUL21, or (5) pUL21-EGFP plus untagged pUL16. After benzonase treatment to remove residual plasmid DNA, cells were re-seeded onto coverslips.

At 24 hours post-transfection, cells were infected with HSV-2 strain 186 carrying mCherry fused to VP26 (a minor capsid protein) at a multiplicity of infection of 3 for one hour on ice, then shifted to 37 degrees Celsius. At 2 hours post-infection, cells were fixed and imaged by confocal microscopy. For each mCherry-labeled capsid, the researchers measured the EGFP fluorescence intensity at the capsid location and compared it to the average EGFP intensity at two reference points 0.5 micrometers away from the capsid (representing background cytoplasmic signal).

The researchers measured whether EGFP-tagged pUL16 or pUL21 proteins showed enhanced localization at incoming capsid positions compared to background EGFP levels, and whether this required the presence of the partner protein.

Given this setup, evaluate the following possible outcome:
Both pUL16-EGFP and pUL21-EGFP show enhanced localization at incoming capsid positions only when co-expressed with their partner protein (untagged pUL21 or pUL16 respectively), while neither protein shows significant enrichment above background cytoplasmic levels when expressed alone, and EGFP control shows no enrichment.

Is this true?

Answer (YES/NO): NO